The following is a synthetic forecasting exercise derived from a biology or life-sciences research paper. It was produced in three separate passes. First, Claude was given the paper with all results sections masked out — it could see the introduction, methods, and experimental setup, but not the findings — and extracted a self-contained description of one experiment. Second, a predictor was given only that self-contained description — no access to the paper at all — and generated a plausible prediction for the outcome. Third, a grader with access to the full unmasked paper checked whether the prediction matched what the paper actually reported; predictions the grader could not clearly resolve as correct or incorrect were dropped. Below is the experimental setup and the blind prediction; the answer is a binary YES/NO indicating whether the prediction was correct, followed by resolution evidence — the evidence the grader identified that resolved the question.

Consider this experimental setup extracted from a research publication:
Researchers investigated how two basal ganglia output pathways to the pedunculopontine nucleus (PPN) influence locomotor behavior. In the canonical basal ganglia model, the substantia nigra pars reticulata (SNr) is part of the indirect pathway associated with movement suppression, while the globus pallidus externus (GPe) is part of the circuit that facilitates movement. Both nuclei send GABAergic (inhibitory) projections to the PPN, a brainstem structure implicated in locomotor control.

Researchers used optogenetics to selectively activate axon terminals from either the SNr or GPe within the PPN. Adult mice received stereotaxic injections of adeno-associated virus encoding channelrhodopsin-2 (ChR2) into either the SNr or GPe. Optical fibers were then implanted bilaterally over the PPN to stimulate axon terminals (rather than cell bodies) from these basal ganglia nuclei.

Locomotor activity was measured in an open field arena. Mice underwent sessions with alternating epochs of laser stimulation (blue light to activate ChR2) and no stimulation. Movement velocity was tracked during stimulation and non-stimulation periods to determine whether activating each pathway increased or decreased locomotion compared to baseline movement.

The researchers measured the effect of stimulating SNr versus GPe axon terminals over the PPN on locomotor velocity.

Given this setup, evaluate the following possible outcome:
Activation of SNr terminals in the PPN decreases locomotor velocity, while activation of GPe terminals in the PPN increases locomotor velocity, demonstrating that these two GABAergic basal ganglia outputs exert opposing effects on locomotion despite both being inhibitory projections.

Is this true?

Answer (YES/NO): NO